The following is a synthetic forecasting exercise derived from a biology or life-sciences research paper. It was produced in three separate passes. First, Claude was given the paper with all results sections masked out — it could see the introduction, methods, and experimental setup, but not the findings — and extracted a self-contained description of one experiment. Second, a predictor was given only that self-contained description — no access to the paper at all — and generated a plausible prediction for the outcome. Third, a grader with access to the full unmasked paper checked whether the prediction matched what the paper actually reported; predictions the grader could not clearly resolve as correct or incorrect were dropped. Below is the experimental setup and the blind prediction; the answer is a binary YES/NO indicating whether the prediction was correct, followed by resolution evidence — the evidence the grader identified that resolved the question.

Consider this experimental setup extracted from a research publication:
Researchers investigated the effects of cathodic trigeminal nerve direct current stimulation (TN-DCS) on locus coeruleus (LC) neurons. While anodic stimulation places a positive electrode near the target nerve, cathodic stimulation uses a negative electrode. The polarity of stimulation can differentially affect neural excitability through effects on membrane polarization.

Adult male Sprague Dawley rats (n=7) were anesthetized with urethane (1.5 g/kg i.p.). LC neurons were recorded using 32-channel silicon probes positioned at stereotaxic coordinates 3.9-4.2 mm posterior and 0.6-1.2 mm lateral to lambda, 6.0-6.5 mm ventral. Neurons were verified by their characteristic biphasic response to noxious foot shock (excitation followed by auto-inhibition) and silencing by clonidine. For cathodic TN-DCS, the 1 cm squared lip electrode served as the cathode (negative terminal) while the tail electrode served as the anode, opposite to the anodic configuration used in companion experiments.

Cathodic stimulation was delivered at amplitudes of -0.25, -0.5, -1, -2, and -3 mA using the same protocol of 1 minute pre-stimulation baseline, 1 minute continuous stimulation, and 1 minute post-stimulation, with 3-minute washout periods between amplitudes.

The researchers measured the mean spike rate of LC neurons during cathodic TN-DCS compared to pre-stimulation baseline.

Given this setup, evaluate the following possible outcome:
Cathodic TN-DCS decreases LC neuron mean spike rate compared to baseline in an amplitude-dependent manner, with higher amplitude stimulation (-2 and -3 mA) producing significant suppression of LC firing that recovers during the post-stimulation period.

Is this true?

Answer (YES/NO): NO